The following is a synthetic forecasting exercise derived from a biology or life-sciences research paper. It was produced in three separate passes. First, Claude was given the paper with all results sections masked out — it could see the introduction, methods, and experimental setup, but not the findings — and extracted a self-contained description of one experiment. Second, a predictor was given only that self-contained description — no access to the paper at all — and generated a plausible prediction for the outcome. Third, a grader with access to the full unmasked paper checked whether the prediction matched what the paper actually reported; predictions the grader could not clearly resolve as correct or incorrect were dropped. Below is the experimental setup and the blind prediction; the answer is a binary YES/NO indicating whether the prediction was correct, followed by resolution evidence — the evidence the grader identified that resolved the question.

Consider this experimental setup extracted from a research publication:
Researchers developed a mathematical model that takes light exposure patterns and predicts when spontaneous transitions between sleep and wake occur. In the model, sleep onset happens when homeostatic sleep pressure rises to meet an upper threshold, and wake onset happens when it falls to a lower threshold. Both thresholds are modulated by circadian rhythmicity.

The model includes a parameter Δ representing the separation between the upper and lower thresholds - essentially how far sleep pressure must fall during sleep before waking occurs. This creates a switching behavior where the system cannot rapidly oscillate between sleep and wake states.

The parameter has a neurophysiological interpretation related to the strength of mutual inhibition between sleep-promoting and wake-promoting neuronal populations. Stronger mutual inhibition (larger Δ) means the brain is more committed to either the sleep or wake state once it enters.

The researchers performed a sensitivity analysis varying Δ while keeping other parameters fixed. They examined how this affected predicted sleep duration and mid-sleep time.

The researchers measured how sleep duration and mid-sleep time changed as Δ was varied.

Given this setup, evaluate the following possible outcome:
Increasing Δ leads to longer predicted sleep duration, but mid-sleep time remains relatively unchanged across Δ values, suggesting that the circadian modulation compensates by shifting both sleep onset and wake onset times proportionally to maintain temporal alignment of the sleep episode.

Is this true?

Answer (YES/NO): NO